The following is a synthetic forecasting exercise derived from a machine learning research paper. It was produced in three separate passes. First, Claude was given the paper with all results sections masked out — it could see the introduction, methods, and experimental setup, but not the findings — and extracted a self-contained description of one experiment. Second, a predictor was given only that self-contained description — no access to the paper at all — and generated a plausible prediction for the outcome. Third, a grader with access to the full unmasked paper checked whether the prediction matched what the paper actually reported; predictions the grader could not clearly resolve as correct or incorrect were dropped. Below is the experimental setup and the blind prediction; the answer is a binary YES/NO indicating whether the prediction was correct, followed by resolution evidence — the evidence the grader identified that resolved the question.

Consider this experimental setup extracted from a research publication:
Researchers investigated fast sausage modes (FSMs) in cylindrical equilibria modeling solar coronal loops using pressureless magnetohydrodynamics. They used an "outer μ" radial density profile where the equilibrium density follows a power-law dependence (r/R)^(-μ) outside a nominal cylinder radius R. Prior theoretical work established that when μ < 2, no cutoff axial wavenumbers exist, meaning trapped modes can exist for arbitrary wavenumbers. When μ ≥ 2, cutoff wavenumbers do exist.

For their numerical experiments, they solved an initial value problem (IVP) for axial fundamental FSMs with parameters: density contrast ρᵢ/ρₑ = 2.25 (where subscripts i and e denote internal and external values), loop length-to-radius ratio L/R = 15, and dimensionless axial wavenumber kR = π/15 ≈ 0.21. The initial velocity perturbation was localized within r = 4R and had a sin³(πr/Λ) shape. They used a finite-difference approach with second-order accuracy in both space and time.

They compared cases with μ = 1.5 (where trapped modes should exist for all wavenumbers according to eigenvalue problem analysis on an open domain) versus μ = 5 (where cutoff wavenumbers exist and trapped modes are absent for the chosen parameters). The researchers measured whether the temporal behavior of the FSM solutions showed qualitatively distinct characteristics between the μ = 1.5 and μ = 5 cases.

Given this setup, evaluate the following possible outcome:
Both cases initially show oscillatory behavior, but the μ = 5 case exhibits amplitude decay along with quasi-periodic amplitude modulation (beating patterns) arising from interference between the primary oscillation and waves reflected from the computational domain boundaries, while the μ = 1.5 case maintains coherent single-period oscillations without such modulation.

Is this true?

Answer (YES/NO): NO